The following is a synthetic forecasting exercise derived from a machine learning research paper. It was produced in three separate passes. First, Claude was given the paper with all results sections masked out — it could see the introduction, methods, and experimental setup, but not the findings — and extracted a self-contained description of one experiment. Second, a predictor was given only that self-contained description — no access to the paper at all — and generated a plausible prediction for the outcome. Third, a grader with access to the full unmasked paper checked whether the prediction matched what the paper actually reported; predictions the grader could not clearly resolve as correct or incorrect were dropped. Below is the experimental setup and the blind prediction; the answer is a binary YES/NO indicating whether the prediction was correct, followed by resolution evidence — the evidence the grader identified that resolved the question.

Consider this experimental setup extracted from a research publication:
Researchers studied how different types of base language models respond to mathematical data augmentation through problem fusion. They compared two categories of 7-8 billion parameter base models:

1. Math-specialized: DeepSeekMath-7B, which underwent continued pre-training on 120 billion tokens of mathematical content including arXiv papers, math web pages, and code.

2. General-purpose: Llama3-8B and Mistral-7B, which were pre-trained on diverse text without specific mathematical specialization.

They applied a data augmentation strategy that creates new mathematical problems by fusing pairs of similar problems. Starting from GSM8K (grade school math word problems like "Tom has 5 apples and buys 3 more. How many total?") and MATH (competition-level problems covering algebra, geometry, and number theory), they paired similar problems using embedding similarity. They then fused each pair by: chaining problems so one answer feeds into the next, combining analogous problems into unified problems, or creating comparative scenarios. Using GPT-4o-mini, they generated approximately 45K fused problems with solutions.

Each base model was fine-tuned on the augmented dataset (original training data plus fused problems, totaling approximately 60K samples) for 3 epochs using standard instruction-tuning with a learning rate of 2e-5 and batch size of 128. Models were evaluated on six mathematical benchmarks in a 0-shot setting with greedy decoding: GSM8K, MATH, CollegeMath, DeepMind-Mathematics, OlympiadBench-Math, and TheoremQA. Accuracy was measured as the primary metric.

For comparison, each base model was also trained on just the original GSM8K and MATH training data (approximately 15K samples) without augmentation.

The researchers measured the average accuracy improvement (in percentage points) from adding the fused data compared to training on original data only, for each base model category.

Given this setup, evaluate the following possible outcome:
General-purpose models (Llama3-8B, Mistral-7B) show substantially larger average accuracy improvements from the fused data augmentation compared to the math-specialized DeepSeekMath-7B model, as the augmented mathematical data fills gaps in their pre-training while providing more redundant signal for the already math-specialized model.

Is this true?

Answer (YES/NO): YES